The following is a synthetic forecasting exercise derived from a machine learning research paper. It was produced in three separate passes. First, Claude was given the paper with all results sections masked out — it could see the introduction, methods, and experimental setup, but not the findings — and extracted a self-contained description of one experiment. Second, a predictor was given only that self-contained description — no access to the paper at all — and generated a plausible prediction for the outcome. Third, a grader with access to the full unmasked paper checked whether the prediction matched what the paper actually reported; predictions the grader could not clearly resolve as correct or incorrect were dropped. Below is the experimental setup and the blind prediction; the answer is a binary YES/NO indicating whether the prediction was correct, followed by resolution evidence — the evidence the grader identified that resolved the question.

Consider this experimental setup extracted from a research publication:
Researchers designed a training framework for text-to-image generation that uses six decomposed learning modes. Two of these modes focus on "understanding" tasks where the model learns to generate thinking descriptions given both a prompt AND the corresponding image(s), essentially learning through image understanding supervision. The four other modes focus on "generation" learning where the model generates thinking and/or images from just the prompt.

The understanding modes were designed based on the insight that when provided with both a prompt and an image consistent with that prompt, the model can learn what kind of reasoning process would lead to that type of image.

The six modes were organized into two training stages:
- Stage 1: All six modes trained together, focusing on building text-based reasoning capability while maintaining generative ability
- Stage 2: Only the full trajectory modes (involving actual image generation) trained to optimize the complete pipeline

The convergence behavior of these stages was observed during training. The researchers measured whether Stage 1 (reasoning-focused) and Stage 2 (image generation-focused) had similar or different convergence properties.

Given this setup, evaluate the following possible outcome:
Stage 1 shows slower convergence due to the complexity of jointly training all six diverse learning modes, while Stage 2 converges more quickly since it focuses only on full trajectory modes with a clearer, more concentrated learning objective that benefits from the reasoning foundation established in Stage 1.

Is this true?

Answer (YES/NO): NO